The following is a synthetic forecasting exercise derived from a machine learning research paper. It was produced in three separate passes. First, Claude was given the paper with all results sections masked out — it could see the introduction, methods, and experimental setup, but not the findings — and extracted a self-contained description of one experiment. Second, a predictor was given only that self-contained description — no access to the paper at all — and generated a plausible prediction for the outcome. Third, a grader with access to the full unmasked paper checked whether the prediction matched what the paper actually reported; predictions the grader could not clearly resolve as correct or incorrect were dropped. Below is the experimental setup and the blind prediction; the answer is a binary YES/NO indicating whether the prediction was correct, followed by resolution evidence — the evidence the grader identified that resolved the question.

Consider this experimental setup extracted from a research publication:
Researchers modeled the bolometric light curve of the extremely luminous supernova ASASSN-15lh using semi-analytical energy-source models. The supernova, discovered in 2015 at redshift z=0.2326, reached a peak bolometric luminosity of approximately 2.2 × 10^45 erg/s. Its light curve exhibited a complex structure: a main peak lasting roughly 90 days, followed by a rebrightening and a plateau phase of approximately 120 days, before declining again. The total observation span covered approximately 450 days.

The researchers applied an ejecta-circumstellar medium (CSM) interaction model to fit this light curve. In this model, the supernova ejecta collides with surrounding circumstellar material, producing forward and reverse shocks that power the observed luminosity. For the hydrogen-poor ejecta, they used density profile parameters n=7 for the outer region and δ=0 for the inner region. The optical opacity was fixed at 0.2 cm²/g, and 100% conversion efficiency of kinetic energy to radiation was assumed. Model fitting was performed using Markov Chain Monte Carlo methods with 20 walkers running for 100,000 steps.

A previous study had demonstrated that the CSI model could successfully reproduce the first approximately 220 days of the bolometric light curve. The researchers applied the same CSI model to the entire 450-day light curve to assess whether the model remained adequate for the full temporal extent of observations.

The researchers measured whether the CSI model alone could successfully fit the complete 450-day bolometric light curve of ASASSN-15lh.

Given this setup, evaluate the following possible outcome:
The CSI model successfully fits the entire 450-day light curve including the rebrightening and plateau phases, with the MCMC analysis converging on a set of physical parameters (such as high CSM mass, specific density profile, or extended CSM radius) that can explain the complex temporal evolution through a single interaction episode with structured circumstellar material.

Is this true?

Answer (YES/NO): NO